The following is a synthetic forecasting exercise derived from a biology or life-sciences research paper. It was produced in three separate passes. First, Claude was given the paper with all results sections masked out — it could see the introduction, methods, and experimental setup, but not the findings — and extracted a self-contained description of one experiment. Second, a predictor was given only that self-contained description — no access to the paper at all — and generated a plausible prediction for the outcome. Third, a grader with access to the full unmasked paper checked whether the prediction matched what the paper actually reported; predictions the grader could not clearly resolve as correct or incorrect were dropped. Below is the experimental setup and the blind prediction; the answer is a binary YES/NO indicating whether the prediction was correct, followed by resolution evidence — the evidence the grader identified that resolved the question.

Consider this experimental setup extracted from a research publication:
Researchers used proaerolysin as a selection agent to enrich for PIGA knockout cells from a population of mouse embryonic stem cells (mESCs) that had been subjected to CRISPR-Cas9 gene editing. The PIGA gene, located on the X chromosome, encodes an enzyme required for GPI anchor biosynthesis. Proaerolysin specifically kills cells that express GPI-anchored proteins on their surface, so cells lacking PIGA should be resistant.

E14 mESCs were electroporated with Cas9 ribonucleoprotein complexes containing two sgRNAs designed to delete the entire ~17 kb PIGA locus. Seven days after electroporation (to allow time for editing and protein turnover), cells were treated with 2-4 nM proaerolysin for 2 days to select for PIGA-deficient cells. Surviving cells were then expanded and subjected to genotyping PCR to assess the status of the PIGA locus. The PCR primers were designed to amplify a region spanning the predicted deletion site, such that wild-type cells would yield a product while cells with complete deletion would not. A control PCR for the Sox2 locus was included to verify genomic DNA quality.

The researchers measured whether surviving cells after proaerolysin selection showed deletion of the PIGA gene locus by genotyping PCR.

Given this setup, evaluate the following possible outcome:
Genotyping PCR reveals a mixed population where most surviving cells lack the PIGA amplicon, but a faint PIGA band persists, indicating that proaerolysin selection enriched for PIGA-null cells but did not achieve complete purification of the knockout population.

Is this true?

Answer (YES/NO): NO